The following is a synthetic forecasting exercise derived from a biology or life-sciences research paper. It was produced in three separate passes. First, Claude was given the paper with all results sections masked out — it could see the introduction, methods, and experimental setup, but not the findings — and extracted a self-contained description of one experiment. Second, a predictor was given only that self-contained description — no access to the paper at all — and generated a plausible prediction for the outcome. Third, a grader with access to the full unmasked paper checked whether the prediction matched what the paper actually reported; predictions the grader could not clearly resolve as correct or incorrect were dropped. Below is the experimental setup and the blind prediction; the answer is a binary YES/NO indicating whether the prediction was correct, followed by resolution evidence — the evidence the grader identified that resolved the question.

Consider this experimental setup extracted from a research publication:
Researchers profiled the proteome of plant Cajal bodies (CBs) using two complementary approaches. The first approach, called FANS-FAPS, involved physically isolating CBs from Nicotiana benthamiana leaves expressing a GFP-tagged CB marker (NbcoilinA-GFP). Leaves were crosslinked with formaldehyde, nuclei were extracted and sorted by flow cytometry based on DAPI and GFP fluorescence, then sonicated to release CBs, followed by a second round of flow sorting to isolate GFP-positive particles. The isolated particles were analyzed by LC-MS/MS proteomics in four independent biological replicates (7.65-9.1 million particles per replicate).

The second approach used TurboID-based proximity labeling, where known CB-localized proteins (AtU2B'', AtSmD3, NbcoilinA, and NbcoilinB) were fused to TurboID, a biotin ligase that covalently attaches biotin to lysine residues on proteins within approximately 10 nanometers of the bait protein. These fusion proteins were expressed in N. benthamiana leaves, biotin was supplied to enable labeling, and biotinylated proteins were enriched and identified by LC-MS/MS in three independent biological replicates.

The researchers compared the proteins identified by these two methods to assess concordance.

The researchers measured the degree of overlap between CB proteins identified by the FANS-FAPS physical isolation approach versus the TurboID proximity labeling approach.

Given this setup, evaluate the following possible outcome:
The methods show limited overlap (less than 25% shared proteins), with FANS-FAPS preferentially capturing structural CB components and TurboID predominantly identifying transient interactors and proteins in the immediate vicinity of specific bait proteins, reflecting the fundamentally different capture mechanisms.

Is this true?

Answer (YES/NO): NO